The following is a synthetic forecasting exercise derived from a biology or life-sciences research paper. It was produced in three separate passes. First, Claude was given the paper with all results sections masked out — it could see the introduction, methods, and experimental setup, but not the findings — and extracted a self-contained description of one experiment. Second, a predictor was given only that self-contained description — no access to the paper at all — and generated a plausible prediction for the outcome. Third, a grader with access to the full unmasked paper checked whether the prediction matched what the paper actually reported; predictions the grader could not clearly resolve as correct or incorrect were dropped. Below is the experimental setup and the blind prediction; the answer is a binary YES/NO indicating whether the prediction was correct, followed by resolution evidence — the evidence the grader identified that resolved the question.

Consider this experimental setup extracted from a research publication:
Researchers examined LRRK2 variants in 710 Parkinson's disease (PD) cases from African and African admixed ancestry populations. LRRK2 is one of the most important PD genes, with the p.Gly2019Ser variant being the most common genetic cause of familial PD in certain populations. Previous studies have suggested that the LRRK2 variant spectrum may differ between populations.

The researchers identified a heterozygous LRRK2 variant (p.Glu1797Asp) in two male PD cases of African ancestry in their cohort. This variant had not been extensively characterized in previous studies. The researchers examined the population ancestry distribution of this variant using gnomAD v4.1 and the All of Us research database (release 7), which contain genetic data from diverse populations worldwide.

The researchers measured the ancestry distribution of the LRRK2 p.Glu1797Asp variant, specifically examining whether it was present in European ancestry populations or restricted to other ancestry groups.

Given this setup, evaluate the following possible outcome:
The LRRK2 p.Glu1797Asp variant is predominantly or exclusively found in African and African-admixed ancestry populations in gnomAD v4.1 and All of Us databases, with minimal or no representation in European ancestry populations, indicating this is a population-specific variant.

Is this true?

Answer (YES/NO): YES